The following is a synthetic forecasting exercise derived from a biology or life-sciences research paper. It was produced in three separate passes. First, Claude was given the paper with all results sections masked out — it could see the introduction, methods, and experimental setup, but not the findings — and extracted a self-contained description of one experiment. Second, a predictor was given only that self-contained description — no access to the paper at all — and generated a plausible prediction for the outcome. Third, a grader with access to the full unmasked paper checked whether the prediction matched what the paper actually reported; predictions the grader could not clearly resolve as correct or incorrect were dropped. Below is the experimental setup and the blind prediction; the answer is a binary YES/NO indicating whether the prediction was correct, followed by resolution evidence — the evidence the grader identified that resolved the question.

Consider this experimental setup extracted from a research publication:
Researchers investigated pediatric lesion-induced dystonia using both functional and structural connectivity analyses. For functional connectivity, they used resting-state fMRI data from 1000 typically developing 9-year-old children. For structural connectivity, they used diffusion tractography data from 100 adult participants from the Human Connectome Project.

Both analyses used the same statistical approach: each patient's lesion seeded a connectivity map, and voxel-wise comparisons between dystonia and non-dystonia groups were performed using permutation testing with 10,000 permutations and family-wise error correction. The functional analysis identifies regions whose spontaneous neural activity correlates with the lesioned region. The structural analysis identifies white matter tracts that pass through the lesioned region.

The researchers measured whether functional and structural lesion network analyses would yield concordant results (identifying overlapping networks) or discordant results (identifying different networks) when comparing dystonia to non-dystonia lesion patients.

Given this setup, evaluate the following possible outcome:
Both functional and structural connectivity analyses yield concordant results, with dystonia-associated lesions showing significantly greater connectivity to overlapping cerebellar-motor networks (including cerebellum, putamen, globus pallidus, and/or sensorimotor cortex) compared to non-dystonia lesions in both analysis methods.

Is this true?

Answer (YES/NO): YES